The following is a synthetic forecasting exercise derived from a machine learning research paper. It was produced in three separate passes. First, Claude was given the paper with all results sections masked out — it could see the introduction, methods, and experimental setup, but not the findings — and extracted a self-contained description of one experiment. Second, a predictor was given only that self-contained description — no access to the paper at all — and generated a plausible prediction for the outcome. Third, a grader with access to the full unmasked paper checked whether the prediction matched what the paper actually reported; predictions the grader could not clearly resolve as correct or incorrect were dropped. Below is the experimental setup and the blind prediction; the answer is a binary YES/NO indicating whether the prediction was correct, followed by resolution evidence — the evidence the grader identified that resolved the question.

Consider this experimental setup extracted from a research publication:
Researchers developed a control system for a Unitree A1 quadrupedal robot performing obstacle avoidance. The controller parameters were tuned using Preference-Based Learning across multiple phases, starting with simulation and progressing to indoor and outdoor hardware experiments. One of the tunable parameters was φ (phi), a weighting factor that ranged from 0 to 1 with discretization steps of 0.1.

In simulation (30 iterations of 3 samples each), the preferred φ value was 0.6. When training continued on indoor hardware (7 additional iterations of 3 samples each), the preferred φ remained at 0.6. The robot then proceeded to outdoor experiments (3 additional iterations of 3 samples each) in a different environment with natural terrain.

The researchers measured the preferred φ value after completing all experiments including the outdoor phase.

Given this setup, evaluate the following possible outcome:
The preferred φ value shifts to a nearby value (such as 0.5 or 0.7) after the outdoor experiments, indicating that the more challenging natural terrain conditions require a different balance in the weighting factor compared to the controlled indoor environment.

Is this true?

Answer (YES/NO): NO